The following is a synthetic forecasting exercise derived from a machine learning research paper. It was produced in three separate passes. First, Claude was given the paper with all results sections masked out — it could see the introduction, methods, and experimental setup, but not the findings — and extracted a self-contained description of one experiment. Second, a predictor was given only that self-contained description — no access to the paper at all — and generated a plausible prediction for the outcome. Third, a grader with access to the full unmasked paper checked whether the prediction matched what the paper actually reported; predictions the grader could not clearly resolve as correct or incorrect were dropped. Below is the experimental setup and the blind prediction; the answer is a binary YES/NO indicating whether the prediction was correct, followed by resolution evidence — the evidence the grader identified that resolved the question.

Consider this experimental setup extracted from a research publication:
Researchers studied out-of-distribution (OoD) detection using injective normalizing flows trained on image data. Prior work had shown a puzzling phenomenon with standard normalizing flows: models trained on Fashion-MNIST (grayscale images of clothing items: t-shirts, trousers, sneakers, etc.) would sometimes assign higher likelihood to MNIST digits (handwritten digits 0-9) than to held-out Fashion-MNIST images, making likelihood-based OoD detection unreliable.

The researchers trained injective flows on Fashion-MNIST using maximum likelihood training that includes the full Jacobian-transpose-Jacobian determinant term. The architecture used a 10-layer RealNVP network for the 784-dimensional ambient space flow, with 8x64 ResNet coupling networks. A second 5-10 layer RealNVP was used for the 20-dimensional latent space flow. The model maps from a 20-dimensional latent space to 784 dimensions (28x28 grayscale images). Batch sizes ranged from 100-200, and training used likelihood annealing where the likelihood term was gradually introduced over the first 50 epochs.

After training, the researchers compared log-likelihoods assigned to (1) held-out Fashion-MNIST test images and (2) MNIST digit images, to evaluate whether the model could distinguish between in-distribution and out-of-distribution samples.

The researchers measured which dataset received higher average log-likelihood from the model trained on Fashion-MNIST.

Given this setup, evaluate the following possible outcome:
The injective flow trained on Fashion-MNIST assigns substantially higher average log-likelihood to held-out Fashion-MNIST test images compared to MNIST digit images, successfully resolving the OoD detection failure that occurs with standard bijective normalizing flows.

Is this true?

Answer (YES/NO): YES